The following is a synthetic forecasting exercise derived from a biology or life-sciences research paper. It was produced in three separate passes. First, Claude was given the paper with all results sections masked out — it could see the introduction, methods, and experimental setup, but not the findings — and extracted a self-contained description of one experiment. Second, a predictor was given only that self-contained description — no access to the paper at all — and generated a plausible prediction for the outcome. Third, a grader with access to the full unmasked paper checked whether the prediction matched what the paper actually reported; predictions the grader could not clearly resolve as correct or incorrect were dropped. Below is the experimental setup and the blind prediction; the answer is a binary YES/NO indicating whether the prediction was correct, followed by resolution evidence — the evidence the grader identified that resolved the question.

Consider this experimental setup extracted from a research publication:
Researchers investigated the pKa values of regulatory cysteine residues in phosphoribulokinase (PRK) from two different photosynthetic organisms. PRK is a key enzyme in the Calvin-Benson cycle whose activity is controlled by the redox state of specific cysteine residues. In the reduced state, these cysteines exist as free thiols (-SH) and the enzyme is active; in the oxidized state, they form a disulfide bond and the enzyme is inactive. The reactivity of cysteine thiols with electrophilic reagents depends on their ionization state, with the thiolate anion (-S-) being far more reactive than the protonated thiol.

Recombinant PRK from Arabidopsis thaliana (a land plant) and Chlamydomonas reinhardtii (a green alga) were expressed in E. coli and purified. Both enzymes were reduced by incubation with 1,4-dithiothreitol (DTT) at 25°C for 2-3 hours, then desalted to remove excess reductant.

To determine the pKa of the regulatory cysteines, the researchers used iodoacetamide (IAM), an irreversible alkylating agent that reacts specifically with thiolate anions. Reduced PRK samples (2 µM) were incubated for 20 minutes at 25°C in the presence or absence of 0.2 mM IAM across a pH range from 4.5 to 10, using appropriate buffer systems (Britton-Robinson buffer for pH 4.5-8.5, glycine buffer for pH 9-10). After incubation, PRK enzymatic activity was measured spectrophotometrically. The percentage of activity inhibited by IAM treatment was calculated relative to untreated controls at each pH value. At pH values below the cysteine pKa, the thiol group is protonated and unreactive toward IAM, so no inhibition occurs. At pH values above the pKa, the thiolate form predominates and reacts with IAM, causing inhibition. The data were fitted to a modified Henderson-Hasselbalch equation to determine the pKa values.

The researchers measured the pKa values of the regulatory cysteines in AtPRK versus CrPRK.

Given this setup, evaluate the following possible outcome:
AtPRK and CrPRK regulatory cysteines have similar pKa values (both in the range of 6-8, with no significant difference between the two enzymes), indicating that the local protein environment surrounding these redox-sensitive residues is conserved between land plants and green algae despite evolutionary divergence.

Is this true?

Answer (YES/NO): YES